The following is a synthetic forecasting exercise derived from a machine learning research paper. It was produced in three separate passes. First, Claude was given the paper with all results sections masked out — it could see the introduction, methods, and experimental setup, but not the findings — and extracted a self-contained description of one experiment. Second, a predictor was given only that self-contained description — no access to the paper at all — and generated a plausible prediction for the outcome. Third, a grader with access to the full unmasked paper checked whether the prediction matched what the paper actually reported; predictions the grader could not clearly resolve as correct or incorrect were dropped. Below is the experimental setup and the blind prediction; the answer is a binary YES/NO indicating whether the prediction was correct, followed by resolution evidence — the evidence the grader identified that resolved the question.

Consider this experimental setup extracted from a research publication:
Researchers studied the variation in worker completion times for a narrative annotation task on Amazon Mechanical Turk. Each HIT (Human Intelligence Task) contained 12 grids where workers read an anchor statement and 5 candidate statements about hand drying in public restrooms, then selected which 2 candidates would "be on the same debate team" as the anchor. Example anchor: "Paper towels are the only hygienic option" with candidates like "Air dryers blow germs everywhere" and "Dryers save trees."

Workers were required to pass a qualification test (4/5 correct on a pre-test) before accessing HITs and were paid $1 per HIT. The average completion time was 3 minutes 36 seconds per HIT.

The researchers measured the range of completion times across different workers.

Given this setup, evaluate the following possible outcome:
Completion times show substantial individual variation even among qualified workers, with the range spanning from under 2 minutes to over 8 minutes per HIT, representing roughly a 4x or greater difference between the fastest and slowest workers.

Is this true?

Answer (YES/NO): NO